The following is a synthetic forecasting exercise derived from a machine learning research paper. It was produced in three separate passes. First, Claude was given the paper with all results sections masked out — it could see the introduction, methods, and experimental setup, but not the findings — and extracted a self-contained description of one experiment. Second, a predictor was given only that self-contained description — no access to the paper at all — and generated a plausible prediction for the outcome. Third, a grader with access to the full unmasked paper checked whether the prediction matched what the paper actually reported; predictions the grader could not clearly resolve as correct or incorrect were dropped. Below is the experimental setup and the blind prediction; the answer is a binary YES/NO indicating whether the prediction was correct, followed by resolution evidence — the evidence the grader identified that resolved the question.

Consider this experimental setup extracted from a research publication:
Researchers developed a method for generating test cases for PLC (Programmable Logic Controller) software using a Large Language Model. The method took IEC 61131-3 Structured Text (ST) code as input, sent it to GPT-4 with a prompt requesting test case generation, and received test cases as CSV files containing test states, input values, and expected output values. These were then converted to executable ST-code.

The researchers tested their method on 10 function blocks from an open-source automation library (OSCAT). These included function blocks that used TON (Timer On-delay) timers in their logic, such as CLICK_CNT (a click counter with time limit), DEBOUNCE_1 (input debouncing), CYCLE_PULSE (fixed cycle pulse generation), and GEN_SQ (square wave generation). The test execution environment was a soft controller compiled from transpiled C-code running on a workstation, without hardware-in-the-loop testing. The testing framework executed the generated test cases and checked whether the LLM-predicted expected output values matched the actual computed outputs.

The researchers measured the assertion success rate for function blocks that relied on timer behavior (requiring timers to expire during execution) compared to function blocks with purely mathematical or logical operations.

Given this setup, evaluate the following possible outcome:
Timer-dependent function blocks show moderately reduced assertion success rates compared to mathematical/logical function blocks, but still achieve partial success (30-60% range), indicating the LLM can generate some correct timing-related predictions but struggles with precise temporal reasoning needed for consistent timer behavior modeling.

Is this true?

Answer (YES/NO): NO